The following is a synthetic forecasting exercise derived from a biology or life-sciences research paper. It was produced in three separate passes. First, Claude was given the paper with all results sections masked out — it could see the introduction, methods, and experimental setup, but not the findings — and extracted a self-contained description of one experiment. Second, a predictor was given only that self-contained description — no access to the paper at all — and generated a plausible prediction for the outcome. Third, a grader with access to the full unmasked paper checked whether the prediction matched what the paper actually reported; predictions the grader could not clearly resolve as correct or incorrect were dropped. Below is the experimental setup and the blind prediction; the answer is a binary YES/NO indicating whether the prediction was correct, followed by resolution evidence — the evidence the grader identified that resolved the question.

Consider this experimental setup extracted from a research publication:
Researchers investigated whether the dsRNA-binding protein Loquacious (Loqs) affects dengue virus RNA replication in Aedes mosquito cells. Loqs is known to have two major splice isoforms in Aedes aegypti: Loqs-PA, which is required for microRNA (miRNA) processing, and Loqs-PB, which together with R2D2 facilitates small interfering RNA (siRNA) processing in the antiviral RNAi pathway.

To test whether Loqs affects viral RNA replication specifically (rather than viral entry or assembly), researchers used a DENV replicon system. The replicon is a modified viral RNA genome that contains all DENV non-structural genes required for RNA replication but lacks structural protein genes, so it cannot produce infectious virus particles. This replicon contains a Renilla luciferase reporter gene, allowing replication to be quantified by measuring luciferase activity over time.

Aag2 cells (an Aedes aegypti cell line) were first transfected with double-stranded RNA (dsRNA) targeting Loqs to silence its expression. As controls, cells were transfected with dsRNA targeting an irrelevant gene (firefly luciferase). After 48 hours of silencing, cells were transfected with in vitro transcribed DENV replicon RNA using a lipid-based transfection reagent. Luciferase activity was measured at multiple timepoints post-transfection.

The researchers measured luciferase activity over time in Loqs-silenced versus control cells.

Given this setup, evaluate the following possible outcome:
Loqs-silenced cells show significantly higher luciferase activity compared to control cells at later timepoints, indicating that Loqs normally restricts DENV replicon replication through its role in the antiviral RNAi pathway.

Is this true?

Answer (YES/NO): NO